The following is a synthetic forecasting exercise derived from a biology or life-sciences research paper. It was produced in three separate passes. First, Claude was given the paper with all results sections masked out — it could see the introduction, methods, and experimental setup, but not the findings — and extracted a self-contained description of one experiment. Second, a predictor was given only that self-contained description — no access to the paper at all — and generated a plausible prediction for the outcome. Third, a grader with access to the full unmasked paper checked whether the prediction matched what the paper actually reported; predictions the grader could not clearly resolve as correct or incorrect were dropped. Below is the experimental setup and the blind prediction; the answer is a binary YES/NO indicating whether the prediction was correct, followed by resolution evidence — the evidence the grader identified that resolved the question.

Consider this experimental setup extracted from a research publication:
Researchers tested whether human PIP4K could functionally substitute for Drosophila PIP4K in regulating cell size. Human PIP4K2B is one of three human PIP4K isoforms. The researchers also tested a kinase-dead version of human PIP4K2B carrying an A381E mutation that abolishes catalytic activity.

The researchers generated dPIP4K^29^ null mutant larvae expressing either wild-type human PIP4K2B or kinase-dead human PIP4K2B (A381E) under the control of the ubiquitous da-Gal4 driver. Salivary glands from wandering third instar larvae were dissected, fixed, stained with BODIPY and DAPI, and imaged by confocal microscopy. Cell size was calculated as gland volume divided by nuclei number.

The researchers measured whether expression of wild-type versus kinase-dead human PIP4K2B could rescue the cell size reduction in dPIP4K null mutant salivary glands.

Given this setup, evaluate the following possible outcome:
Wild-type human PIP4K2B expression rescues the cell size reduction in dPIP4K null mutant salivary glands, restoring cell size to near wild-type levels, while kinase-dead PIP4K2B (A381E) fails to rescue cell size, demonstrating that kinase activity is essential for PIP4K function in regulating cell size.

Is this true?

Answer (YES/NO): NO